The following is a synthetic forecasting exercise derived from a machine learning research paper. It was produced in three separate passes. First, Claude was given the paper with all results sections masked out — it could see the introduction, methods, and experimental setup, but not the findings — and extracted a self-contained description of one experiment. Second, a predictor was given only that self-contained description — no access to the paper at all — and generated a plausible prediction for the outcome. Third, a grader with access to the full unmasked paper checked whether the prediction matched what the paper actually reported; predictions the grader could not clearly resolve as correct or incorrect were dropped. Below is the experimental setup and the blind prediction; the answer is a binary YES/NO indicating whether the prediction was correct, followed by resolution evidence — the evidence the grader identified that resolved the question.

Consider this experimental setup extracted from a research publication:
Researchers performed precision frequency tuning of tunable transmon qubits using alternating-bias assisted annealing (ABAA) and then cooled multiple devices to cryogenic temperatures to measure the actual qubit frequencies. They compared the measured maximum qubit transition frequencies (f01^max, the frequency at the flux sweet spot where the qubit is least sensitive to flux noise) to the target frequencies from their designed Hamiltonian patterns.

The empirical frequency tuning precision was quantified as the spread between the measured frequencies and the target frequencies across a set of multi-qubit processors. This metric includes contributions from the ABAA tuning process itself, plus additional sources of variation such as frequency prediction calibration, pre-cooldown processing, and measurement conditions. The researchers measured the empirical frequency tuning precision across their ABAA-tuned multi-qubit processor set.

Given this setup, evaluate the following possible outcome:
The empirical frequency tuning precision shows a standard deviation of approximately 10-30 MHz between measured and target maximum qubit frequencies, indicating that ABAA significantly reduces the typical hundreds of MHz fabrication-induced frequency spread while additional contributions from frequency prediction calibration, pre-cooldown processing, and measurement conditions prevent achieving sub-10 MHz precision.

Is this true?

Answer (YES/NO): YES